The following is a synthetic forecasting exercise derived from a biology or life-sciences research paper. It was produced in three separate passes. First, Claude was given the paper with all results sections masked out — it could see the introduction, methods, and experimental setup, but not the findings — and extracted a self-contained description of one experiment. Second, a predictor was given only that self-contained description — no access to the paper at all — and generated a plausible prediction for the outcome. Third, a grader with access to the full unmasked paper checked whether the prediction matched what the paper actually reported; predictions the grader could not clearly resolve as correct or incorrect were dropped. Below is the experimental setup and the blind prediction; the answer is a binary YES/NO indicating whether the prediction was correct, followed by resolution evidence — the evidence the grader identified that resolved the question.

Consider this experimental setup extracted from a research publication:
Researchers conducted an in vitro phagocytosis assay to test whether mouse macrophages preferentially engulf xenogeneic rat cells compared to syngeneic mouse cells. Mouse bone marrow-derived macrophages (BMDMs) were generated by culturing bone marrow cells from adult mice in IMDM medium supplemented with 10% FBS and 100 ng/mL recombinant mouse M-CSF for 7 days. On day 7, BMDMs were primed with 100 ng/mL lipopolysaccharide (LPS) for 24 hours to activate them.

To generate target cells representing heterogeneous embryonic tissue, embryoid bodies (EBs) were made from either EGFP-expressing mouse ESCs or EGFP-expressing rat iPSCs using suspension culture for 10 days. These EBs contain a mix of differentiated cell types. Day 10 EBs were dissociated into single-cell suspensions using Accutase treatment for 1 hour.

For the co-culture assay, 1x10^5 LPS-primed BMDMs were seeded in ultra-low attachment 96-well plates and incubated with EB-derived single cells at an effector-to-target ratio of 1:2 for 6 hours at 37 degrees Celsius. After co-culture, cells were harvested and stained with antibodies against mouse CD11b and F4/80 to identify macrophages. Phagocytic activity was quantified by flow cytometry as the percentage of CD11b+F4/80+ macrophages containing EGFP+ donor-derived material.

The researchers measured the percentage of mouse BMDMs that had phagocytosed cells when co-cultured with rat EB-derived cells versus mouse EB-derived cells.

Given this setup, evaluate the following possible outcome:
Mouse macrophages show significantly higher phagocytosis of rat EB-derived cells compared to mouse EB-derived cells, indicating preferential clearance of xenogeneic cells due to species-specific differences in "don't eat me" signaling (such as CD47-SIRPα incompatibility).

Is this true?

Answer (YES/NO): NO